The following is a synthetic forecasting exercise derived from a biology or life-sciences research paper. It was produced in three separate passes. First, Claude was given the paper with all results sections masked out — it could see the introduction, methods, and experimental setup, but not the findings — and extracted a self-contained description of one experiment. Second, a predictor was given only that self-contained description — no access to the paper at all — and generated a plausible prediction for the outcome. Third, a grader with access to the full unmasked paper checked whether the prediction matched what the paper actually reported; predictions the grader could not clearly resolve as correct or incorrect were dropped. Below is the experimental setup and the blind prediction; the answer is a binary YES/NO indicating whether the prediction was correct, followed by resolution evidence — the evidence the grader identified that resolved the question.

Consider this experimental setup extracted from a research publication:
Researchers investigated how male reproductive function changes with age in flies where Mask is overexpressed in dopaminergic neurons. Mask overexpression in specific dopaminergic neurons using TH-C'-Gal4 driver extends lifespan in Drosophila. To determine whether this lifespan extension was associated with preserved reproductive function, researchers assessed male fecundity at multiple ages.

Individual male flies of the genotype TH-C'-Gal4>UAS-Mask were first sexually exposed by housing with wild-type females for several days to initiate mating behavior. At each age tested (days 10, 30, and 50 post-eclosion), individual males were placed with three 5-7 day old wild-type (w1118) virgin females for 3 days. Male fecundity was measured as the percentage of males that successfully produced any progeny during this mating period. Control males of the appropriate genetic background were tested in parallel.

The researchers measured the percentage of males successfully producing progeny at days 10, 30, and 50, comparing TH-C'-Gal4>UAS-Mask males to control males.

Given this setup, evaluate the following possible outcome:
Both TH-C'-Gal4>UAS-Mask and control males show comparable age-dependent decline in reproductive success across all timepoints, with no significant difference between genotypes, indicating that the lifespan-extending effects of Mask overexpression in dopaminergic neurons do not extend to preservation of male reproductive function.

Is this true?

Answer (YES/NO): NO